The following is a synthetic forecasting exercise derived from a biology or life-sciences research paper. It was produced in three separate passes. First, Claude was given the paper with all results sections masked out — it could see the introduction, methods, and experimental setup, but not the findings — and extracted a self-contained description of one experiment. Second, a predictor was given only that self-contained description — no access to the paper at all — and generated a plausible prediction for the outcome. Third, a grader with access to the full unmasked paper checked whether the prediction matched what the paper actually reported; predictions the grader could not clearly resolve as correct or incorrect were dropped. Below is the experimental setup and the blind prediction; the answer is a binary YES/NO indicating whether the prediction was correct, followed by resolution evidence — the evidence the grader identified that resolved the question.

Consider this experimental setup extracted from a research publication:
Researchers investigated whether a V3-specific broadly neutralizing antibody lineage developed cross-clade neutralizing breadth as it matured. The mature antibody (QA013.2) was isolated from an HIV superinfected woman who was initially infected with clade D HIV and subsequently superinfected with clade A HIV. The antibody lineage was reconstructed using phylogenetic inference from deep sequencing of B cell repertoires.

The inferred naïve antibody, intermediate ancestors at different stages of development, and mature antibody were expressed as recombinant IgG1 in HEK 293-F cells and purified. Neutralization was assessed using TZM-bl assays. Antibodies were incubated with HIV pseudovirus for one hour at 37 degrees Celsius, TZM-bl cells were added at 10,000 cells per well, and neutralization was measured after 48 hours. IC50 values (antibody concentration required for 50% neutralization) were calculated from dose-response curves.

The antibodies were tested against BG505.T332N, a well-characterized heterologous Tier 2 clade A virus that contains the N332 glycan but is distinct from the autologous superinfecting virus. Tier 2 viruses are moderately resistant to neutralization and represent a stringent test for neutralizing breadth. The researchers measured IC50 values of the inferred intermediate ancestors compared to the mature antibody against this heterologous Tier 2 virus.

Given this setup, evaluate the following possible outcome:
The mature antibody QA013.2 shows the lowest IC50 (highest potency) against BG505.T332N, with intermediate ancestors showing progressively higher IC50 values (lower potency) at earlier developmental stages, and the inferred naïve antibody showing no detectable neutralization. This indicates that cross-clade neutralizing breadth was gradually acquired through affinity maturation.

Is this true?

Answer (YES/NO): NO